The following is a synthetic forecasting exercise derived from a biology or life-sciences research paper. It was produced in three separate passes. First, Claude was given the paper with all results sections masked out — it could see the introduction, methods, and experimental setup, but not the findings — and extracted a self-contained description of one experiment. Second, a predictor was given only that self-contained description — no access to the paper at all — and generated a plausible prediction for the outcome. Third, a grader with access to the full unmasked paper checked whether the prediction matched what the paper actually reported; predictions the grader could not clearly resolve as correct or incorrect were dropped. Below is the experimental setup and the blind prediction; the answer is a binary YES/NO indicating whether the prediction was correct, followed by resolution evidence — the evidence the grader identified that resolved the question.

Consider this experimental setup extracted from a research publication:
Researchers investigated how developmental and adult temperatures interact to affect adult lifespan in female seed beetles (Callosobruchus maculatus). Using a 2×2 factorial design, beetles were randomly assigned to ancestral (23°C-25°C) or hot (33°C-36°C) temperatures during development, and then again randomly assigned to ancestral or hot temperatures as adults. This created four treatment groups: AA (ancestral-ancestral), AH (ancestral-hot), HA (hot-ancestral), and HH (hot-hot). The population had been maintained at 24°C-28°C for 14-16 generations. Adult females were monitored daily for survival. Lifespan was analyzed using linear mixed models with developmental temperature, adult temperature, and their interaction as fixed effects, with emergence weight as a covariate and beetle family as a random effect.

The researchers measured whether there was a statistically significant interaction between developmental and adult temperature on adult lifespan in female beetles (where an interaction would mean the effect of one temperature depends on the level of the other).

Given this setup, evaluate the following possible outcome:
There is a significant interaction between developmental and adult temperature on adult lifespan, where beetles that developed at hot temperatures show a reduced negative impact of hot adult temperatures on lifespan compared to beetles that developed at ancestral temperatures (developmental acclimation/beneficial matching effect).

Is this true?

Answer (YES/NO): NO